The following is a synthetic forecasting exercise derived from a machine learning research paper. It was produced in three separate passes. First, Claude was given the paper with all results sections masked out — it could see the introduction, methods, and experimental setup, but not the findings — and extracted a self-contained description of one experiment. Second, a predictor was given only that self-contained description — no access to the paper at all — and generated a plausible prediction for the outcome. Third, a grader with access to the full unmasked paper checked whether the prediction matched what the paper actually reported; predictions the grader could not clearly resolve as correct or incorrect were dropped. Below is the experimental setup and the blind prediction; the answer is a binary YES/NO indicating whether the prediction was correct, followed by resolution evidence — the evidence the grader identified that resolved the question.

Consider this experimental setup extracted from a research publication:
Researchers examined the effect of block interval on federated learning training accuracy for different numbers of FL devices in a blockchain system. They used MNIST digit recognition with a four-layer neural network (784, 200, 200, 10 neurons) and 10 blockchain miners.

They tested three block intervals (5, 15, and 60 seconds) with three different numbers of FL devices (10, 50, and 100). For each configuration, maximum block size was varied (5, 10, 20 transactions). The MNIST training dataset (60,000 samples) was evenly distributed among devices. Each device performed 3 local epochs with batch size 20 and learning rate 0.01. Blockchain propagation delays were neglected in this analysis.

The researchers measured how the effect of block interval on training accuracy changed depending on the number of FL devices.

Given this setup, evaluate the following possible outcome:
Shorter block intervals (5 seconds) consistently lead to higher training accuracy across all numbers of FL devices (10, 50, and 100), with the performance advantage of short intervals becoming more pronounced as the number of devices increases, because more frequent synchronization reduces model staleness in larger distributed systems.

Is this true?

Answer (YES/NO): NO